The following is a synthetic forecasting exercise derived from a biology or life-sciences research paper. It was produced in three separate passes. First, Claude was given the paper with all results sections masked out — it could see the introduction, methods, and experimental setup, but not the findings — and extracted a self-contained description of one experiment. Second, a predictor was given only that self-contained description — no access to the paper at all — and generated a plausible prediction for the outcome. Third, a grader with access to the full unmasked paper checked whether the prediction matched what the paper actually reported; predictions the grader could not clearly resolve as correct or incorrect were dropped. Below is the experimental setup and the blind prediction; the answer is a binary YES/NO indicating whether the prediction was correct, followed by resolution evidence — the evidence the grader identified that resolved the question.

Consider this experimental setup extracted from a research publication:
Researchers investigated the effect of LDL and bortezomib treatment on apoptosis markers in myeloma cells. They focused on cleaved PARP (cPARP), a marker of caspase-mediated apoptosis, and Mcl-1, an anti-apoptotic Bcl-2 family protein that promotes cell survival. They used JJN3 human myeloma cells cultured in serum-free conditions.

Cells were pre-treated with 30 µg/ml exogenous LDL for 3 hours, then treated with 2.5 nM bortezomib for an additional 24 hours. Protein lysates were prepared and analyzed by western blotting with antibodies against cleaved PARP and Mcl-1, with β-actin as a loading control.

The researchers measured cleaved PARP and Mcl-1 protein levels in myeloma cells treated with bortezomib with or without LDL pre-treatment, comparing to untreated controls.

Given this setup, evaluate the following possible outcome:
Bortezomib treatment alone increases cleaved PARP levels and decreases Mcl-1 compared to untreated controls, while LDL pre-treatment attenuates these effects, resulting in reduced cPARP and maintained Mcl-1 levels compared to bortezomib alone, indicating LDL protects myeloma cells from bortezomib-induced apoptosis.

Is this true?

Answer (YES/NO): NO